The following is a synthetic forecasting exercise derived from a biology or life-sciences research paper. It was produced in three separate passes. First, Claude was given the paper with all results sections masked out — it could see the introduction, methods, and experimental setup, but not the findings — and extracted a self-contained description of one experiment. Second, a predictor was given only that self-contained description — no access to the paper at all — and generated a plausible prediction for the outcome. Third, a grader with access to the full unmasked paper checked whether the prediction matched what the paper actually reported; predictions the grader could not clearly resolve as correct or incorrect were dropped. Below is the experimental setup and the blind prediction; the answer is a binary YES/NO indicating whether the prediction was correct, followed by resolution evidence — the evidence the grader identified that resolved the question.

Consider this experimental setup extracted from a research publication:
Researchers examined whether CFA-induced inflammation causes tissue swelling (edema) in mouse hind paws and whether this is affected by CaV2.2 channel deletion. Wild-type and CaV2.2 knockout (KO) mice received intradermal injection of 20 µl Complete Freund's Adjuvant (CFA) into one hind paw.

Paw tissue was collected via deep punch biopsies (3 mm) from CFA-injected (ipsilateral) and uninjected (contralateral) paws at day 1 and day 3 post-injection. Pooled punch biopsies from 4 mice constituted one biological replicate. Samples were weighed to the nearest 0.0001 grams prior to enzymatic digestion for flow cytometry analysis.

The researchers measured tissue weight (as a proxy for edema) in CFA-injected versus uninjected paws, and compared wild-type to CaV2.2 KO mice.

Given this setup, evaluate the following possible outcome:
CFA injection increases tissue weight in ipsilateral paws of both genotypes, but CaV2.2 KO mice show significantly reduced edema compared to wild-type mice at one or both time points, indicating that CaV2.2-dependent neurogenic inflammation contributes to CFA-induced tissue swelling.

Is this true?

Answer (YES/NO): NO